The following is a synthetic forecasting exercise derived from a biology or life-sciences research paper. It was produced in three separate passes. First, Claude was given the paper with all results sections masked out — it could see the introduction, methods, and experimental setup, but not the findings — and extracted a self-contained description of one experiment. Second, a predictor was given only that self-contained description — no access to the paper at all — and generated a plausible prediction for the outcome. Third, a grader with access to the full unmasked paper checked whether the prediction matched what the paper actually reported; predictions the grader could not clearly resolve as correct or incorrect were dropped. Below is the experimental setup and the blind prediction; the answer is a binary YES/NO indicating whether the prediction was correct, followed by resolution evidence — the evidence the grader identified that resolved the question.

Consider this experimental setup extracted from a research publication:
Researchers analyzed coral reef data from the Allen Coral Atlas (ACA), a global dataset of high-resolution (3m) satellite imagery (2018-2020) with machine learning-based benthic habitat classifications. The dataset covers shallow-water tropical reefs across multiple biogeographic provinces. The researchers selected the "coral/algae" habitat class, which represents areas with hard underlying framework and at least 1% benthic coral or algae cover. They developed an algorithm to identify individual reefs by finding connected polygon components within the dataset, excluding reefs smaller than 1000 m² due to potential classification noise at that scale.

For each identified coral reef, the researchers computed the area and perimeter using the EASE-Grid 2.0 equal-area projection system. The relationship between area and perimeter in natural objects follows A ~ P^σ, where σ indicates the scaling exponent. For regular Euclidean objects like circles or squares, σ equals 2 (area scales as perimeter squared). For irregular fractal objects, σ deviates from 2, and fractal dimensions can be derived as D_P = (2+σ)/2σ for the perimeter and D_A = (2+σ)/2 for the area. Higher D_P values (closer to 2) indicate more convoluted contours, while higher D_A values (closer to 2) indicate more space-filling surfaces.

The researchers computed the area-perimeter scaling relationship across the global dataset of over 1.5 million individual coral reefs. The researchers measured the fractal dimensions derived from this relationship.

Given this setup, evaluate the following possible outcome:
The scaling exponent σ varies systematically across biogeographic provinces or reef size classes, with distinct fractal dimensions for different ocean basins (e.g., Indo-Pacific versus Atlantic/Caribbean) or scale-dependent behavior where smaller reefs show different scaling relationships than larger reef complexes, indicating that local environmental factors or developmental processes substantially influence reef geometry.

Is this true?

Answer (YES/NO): NO